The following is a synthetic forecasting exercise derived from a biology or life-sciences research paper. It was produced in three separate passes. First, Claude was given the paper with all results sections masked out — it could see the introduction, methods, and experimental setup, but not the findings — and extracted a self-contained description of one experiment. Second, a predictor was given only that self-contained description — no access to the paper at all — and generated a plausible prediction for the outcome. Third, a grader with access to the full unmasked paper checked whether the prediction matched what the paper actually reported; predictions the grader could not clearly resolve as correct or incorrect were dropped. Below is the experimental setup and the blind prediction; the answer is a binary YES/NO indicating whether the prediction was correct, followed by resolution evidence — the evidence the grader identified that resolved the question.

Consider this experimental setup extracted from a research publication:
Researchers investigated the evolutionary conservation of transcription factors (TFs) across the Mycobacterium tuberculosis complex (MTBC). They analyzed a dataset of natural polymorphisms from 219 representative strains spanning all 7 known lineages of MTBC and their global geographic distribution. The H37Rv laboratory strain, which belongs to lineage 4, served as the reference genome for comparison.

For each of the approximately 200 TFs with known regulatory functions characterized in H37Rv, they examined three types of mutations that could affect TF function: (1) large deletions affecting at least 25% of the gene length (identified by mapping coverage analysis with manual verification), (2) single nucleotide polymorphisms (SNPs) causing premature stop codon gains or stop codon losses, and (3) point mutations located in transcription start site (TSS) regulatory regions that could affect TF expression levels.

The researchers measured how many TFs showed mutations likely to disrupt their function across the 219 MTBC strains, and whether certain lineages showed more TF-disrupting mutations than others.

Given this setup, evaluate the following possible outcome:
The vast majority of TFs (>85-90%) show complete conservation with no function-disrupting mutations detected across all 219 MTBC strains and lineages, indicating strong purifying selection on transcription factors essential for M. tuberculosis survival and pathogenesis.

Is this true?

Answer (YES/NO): YES